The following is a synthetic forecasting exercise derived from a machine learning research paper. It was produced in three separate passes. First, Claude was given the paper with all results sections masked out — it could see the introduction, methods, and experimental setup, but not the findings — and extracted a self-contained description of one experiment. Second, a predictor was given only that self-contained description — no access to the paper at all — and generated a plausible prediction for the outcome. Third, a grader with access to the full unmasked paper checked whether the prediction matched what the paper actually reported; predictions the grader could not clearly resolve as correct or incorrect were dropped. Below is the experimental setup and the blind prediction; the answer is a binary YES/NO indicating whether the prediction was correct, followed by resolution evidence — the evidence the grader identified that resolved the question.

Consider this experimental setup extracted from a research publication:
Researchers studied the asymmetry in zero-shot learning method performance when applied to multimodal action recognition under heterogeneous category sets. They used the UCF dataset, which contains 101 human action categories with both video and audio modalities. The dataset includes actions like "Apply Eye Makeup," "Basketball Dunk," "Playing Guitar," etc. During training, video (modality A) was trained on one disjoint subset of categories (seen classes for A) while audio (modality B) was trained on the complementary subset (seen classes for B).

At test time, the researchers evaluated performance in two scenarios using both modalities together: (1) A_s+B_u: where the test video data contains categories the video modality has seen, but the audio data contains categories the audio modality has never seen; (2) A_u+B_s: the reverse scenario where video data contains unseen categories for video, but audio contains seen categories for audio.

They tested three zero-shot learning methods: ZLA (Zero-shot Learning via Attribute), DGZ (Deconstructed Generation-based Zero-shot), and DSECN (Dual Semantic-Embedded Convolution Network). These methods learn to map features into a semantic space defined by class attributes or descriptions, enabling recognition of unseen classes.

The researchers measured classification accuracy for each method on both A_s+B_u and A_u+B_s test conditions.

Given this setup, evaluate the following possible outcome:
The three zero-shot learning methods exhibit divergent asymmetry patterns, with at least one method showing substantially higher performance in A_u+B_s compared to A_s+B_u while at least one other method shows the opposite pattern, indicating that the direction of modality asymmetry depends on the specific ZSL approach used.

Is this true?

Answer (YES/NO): YES